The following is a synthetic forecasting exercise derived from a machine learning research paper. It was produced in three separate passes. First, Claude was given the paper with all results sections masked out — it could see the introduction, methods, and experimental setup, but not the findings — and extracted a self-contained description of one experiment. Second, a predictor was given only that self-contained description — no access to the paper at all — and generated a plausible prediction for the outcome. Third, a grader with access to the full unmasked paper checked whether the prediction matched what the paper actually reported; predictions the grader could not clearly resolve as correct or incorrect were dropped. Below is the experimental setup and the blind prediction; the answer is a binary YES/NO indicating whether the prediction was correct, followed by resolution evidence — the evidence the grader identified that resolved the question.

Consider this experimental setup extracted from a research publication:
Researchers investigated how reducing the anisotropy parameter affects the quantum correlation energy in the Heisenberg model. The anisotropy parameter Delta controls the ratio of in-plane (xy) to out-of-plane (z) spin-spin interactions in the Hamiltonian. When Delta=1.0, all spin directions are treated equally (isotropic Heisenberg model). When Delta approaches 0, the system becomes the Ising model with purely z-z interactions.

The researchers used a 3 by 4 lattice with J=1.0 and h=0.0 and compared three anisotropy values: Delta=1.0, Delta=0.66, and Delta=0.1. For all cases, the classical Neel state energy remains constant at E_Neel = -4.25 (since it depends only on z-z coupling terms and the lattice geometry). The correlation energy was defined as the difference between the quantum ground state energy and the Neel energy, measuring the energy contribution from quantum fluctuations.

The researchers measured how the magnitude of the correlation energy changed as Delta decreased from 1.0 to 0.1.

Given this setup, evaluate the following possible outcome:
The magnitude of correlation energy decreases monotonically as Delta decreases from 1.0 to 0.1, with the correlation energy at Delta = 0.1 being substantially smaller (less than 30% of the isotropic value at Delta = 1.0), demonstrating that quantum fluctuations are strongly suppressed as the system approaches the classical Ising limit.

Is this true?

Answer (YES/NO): YES